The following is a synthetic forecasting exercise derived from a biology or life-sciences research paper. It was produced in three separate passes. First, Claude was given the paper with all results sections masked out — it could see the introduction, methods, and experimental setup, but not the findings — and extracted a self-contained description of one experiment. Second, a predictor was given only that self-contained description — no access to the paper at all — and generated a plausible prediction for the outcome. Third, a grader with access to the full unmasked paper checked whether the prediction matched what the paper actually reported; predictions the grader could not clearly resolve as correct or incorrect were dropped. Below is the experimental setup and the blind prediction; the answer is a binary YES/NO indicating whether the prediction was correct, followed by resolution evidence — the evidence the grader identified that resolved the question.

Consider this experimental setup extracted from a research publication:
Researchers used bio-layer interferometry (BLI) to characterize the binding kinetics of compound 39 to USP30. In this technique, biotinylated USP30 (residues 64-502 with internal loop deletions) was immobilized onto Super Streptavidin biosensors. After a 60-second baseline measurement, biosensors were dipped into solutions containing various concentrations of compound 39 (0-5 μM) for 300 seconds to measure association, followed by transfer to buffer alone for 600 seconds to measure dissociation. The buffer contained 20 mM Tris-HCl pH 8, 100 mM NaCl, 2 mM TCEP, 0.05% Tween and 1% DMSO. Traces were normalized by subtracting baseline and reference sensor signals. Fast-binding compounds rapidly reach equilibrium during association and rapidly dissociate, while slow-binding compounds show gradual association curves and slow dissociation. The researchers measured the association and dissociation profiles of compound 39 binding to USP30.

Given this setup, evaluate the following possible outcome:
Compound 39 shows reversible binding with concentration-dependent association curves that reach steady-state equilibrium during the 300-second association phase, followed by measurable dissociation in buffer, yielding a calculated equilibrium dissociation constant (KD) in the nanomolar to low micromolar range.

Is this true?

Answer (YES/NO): NO